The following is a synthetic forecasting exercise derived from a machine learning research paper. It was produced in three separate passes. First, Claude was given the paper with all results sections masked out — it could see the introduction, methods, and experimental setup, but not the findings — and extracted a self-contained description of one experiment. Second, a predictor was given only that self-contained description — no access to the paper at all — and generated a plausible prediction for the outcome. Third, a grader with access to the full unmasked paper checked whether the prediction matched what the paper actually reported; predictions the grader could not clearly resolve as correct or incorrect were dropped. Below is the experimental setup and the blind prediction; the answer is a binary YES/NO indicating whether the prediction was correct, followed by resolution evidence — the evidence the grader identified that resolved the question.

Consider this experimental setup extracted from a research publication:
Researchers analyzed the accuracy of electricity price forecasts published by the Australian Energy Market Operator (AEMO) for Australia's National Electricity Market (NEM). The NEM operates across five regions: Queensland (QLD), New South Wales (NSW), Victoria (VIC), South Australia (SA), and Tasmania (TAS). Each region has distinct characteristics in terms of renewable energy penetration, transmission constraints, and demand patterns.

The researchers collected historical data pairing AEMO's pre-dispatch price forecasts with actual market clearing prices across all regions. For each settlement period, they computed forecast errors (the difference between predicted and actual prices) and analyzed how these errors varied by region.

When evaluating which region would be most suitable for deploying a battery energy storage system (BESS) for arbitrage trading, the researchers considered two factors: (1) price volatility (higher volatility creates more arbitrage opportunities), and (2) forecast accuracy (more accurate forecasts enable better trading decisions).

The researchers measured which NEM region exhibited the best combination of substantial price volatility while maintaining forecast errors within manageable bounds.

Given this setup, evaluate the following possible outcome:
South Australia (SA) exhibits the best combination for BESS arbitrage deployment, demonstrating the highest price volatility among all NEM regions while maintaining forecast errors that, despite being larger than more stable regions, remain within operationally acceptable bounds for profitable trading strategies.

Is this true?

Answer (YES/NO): NO